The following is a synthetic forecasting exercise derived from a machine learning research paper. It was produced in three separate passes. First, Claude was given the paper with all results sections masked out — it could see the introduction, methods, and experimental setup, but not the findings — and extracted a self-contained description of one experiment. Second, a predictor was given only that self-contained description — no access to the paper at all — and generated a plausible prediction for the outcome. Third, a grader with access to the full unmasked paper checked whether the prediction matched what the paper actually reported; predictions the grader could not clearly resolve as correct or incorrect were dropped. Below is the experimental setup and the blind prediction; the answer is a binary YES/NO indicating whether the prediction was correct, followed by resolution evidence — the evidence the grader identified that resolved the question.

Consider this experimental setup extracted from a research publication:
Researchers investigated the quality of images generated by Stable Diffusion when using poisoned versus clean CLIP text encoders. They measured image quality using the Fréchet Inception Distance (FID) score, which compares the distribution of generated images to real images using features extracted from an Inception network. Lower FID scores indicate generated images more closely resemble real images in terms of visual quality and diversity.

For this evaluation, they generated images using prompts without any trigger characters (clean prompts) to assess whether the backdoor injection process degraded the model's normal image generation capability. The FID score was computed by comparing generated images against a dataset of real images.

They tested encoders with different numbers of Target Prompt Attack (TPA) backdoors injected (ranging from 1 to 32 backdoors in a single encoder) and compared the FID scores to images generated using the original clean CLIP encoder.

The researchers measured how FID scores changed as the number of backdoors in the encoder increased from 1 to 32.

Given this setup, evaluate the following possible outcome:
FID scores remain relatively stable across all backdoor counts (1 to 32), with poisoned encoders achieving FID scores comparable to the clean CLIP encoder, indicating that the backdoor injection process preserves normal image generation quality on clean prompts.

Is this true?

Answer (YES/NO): NO